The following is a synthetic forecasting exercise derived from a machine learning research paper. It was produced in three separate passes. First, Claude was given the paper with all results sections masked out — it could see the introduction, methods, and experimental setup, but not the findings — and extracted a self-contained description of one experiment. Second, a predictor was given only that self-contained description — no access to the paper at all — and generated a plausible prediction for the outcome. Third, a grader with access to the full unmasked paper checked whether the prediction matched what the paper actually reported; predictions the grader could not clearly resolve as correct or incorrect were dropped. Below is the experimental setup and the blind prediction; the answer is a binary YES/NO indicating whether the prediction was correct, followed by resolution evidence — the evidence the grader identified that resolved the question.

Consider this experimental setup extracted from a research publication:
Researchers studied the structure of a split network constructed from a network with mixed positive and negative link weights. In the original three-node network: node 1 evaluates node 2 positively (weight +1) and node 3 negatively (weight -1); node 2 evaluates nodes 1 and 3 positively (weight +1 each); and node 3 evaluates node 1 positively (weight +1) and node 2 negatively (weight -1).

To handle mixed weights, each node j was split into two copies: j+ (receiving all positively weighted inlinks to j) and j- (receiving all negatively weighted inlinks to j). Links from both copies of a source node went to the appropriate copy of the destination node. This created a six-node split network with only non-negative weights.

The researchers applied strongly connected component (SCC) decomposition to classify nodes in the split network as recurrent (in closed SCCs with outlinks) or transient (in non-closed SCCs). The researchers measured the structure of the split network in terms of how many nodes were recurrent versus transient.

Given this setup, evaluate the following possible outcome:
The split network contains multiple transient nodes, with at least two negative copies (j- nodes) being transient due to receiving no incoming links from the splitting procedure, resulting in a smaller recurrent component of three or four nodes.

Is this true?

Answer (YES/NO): NO